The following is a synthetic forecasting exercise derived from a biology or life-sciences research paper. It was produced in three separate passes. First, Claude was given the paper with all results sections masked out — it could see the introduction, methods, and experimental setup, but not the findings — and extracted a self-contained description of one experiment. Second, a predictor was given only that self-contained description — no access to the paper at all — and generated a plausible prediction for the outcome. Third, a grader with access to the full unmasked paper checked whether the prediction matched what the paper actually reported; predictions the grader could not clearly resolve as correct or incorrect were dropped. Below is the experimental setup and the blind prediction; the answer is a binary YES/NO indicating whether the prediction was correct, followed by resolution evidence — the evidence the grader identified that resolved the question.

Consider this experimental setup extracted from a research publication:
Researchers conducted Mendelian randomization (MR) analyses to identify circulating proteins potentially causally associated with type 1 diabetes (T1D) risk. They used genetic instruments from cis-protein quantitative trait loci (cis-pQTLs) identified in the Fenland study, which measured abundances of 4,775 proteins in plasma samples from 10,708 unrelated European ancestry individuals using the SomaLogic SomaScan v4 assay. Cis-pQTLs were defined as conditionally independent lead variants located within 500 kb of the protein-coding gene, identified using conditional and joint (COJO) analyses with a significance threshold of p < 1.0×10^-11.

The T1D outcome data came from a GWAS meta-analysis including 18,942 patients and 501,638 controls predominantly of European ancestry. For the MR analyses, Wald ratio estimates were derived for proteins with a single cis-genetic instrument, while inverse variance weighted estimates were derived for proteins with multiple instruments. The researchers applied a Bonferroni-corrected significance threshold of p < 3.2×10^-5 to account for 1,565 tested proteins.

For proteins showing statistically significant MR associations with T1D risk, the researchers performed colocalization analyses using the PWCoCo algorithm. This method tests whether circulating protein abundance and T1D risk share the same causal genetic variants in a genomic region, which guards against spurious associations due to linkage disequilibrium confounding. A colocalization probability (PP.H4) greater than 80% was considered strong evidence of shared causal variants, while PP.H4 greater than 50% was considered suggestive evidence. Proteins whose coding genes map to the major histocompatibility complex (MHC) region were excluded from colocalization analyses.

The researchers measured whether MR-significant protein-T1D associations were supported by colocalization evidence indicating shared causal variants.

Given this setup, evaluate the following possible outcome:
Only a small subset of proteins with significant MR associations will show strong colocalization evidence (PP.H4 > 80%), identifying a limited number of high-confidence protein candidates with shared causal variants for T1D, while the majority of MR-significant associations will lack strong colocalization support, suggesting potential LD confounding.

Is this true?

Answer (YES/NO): YES